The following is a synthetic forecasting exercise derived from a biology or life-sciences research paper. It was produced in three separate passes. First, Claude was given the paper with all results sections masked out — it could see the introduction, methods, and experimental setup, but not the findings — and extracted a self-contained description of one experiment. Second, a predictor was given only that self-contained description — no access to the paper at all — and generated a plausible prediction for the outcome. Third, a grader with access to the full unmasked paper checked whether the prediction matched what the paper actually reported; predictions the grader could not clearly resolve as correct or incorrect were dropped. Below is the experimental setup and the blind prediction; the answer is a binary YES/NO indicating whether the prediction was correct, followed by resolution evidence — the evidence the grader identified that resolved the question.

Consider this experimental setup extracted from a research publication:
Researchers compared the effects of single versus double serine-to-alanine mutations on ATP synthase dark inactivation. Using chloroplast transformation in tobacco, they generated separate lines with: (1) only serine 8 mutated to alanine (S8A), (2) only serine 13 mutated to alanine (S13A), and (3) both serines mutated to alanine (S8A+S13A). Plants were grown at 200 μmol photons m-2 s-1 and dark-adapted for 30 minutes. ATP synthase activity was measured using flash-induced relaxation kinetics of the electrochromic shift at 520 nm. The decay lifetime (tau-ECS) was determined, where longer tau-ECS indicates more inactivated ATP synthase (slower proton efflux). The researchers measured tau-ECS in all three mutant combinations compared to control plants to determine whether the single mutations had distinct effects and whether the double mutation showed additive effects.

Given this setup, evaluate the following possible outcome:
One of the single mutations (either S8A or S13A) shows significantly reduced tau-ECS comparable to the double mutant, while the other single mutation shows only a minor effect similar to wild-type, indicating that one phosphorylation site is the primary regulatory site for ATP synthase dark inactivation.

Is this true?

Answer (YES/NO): NO